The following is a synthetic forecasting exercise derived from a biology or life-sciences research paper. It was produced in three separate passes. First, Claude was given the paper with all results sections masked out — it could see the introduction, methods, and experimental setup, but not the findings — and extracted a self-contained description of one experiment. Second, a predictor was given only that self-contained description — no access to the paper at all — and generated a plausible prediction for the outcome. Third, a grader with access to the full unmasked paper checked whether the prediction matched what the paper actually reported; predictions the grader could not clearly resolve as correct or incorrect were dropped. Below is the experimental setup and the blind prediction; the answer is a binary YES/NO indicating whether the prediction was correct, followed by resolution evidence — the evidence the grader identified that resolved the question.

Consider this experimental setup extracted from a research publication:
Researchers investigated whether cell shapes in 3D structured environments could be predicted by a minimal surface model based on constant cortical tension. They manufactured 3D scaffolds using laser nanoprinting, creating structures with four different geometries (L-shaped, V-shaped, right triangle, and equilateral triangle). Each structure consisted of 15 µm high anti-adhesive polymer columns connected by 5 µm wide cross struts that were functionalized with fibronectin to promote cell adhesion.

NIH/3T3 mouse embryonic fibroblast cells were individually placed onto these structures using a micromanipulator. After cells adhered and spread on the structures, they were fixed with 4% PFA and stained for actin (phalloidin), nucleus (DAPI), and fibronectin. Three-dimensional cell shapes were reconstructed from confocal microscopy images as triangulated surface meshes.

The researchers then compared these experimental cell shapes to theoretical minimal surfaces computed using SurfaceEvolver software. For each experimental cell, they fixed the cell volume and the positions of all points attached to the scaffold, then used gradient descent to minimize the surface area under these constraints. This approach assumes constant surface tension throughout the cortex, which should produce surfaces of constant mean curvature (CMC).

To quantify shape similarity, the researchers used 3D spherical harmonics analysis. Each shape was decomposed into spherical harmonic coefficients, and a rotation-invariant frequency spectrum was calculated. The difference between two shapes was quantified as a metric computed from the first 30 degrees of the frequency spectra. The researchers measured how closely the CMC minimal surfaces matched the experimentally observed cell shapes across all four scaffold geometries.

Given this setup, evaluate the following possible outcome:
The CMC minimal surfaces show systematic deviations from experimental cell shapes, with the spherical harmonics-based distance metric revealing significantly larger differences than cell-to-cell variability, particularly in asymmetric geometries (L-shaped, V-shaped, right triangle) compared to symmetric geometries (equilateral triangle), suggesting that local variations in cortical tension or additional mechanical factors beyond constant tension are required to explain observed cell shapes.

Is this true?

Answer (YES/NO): NO